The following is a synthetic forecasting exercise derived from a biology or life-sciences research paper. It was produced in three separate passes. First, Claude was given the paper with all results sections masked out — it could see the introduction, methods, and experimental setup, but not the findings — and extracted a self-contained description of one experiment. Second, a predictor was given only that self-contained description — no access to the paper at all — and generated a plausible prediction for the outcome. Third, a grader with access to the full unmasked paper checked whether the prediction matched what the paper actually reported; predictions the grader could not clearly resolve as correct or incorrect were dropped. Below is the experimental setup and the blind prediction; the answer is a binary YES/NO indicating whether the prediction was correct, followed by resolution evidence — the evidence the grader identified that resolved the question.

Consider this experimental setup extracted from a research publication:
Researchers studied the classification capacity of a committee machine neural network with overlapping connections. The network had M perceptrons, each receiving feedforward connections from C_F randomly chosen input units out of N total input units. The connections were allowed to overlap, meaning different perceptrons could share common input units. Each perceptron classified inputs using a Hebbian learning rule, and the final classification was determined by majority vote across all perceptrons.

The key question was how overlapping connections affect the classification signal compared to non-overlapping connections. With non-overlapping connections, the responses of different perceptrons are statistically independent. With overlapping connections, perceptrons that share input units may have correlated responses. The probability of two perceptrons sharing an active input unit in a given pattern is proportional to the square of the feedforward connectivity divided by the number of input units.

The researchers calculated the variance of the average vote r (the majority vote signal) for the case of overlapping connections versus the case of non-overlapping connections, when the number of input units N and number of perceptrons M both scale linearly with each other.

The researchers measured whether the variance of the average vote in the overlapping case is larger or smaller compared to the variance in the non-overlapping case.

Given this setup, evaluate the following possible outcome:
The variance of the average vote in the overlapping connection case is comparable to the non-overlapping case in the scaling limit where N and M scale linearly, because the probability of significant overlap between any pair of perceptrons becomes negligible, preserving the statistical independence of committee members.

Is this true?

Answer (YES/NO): NO